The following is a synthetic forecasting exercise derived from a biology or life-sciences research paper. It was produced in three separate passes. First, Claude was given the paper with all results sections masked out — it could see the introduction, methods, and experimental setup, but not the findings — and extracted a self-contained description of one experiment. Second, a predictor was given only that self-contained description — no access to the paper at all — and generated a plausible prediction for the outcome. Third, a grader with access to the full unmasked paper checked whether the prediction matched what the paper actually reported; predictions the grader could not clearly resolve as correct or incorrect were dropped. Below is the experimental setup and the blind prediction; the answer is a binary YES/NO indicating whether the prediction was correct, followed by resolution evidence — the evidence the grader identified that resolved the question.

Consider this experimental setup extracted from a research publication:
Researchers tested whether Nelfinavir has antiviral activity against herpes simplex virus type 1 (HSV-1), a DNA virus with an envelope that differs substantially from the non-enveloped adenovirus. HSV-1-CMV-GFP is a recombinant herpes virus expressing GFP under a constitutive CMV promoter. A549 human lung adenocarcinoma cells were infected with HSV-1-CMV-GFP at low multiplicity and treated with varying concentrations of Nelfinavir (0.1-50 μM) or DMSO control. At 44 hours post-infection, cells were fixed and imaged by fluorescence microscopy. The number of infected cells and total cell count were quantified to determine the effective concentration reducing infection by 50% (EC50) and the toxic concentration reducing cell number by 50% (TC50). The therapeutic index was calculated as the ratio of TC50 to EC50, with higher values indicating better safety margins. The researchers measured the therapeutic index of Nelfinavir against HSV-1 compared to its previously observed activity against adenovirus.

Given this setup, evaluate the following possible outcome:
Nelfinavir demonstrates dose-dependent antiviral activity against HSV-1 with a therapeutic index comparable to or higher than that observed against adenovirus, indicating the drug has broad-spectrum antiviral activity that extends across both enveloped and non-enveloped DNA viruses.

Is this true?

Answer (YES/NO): YES